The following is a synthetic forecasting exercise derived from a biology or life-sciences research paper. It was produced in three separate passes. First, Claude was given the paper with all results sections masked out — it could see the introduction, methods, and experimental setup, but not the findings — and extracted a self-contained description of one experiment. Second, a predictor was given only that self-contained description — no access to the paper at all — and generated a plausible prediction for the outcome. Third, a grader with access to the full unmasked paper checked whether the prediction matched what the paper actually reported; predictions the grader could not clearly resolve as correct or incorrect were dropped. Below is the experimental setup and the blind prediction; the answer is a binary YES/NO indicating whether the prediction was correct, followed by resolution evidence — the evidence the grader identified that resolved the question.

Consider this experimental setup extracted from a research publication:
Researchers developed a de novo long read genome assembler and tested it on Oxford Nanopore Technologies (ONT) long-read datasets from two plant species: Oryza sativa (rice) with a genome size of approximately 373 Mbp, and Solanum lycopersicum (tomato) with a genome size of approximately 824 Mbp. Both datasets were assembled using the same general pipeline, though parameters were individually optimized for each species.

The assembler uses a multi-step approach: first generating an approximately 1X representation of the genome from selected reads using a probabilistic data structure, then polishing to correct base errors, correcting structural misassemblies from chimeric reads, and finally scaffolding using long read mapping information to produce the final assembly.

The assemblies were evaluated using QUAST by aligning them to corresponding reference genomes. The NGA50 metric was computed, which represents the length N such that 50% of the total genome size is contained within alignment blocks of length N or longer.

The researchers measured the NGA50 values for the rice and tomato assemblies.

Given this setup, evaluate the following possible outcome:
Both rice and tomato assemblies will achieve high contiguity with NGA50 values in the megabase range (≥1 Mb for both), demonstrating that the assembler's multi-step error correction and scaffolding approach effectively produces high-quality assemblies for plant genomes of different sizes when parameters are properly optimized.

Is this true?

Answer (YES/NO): NO